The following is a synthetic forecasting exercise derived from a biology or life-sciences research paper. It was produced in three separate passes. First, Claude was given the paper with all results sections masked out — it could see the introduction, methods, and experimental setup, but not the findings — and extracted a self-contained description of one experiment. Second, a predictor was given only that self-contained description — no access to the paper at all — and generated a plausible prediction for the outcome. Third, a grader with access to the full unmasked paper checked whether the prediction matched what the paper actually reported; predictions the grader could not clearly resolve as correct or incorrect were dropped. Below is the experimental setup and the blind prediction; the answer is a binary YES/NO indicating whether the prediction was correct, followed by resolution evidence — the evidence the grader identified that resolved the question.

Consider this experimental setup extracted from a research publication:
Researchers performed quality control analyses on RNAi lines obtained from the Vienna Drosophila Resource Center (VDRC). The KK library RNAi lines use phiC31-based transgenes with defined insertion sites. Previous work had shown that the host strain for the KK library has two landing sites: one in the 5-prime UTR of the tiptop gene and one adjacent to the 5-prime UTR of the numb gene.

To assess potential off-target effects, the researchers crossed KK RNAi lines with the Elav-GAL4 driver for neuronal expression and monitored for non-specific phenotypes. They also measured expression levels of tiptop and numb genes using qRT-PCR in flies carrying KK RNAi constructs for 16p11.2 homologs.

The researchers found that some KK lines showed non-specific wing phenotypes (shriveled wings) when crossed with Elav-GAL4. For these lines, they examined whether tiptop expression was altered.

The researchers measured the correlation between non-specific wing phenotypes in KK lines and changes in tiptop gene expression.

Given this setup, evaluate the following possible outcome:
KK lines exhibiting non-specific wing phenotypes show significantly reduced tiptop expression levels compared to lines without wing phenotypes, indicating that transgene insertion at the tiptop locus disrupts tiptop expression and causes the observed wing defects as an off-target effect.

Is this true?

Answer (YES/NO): NO